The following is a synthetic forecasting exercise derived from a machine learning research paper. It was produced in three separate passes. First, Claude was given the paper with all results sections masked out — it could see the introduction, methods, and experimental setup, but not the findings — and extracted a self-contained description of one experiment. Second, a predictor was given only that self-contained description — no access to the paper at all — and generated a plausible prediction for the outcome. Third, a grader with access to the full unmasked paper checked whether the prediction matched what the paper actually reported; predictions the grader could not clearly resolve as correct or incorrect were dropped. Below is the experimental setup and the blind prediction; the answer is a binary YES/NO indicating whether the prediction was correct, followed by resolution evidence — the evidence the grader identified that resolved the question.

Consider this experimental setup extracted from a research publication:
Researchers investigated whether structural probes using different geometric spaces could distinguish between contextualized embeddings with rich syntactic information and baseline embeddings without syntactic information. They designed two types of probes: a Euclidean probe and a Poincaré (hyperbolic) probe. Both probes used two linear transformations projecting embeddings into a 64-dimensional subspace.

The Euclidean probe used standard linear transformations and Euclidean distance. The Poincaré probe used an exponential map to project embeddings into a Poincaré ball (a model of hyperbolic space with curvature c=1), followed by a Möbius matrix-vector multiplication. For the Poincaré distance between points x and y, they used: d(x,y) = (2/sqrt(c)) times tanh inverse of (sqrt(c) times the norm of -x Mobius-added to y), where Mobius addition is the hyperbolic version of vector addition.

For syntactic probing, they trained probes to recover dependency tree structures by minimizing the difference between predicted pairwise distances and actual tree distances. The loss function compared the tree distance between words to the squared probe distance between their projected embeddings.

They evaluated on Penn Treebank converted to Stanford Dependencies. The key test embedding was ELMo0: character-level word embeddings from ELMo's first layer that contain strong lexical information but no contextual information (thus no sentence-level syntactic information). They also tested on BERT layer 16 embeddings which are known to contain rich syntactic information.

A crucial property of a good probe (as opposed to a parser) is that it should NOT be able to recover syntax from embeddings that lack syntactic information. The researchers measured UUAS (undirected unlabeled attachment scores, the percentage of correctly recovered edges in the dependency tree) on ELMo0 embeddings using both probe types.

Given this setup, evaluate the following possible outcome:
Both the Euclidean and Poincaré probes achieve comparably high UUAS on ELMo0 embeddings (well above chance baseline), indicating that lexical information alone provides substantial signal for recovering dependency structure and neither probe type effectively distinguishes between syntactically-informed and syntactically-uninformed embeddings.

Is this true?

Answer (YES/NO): NO